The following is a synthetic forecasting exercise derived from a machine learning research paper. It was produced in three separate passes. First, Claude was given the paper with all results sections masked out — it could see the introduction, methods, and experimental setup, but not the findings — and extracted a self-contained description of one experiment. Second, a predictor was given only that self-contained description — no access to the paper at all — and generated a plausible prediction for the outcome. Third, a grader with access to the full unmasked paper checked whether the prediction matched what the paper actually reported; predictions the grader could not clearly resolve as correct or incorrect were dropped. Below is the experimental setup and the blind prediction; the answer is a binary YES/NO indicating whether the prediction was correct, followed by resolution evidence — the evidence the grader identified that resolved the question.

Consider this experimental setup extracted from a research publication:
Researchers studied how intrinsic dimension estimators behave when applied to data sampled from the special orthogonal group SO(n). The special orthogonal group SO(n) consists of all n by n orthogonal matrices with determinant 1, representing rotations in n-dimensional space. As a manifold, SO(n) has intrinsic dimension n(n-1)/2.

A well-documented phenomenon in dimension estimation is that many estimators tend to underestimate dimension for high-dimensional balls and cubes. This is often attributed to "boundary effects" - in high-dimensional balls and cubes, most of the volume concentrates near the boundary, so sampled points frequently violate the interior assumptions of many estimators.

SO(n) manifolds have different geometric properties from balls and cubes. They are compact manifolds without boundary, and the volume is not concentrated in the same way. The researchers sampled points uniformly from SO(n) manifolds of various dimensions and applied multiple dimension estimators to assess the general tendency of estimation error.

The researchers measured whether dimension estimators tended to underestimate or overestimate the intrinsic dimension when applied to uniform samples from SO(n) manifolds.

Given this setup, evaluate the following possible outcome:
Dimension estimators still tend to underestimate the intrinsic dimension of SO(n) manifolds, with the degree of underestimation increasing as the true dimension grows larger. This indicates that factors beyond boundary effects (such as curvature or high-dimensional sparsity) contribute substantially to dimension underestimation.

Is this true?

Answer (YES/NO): NO